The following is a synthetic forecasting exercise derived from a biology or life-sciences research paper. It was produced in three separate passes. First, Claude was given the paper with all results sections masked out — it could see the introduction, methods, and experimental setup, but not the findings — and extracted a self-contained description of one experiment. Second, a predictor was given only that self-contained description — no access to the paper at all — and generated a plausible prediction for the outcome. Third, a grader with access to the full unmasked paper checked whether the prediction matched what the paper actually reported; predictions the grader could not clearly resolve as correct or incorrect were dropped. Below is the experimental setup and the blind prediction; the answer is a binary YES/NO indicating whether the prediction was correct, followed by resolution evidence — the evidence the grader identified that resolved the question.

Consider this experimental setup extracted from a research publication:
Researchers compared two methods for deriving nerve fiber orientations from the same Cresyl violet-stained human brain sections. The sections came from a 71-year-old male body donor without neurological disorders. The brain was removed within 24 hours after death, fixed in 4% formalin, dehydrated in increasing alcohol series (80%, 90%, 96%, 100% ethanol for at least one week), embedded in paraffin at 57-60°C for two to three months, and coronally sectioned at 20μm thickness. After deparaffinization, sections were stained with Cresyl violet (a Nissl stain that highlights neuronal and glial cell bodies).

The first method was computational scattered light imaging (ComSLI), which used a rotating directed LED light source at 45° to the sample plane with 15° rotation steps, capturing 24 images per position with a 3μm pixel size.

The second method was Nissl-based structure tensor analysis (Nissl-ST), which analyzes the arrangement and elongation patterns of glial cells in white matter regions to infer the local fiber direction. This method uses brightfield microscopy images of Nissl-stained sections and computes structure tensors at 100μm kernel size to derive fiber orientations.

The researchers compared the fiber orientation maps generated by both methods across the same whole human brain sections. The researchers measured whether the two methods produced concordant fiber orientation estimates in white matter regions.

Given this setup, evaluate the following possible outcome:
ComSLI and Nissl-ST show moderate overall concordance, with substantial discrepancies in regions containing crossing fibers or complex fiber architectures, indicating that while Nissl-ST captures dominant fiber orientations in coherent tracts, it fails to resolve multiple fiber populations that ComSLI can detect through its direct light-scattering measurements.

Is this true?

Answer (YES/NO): YES